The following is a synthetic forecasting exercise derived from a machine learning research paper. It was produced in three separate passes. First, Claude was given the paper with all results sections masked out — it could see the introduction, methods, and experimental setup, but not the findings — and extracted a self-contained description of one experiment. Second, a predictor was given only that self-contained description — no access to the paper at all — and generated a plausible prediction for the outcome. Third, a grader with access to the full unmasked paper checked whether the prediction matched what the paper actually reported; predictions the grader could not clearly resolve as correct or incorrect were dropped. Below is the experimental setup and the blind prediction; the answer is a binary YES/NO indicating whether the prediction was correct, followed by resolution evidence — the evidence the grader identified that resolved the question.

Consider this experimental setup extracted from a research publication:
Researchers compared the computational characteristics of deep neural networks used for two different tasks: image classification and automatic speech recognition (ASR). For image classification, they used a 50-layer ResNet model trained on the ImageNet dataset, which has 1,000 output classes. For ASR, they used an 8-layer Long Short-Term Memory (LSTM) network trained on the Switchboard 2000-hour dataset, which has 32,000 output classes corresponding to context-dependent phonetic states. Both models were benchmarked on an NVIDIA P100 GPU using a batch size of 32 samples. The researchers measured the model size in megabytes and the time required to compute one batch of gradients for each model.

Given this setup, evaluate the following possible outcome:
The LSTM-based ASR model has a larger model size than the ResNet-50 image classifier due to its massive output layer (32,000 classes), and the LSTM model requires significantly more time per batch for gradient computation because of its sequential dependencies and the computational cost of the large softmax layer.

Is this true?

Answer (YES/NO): NO